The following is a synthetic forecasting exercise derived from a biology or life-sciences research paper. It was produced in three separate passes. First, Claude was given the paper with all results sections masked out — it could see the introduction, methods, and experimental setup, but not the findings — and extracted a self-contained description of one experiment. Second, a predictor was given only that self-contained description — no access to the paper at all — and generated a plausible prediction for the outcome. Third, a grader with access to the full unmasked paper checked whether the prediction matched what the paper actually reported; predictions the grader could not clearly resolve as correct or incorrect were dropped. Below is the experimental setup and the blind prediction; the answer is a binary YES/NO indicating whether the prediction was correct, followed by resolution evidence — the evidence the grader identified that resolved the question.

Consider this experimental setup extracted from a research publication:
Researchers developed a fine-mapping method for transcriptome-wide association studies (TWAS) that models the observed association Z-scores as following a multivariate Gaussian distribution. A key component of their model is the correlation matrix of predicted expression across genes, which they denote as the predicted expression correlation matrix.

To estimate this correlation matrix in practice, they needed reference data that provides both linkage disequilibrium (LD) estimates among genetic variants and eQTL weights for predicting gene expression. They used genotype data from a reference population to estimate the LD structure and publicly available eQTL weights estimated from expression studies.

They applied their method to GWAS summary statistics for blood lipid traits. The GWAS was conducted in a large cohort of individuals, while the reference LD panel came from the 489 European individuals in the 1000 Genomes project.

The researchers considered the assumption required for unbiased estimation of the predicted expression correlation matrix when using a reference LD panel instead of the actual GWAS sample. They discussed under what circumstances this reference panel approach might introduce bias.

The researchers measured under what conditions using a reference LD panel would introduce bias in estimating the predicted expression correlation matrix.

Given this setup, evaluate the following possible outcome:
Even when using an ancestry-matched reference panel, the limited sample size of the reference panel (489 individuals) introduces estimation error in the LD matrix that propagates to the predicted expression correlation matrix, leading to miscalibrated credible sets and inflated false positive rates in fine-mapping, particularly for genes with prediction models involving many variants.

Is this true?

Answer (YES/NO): NO